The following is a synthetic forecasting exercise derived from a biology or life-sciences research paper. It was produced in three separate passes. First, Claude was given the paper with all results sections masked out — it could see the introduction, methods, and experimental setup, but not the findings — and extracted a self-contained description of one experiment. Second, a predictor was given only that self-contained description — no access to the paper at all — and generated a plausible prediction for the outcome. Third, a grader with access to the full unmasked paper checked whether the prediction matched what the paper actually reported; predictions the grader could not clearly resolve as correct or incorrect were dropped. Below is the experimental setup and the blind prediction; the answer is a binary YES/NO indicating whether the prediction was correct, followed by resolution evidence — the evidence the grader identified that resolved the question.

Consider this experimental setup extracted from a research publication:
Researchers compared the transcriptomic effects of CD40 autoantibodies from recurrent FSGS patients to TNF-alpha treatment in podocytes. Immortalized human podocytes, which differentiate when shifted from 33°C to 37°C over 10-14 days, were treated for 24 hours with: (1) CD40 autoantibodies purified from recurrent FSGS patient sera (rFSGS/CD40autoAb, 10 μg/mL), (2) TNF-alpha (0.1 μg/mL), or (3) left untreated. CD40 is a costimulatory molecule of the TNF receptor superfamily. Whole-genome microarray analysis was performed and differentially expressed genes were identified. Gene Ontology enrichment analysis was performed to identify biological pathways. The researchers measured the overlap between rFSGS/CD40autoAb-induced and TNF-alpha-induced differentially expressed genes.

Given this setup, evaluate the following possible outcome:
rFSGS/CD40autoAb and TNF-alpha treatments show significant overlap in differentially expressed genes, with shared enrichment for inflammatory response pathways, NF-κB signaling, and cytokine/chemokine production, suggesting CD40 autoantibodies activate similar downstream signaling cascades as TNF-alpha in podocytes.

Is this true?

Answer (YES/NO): NO